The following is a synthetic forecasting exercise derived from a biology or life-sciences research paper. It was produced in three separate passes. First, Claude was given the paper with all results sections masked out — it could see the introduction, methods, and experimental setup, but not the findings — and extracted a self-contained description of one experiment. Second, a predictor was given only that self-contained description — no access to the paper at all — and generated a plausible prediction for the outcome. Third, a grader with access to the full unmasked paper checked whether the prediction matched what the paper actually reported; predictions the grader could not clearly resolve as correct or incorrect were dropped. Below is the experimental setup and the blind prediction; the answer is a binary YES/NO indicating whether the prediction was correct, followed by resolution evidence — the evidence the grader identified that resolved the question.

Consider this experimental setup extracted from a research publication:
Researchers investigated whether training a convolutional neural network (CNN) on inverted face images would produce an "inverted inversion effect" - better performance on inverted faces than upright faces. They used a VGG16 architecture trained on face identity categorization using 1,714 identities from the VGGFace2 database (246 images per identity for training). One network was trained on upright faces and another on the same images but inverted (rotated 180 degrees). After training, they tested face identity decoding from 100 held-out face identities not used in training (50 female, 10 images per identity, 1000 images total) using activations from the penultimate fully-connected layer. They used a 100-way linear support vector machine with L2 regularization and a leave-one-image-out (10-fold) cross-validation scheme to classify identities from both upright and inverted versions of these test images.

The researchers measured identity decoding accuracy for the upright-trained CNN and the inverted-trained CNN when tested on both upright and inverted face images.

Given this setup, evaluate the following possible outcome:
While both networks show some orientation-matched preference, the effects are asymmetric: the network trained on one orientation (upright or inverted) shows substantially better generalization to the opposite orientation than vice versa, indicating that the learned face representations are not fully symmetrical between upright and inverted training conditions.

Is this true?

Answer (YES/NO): NO